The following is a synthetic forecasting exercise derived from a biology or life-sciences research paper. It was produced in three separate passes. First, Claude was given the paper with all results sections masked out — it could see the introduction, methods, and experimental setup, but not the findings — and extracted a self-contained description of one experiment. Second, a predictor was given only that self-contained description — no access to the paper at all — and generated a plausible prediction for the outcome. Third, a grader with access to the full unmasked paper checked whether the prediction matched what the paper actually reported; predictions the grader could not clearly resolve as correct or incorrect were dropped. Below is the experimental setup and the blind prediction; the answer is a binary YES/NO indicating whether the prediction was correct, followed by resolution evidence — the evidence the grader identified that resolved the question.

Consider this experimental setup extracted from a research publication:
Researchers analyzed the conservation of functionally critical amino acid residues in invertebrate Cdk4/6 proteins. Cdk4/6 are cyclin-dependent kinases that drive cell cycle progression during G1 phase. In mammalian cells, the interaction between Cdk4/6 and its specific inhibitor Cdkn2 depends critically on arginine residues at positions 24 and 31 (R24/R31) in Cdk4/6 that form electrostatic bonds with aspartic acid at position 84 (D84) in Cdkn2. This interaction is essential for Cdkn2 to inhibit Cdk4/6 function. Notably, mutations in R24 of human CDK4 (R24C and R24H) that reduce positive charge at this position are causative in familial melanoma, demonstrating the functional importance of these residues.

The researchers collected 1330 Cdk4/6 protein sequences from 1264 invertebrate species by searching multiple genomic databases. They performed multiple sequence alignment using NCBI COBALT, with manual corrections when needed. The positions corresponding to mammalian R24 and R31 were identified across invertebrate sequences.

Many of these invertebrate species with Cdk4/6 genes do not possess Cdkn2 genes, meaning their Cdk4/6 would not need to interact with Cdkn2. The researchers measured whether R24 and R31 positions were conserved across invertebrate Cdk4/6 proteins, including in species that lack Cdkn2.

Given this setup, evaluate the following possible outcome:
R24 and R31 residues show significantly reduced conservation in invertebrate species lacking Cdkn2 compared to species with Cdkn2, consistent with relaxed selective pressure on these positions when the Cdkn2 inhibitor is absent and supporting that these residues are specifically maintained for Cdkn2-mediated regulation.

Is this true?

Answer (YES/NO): YES